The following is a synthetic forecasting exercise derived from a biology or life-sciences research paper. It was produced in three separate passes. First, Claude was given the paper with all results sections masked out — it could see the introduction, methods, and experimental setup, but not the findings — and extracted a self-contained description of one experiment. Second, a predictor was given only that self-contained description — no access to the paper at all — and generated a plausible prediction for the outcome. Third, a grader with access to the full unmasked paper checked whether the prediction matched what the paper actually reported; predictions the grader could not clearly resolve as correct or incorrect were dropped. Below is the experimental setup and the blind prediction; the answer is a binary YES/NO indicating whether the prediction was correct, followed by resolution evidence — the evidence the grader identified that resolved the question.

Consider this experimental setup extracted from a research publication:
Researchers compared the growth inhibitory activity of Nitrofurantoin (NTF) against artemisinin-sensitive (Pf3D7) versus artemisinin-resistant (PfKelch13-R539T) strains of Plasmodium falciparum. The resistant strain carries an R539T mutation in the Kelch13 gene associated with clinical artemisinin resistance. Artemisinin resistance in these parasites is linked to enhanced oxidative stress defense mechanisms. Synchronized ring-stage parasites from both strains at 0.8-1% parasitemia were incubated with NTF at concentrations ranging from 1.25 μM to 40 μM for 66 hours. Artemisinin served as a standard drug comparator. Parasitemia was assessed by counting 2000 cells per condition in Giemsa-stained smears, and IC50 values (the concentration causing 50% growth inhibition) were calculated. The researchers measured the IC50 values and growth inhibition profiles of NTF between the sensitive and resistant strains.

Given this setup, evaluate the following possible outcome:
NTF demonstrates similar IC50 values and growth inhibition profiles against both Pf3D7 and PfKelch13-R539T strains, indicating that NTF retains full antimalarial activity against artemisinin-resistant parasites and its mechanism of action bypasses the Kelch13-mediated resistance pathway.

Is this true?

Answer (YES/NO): NO